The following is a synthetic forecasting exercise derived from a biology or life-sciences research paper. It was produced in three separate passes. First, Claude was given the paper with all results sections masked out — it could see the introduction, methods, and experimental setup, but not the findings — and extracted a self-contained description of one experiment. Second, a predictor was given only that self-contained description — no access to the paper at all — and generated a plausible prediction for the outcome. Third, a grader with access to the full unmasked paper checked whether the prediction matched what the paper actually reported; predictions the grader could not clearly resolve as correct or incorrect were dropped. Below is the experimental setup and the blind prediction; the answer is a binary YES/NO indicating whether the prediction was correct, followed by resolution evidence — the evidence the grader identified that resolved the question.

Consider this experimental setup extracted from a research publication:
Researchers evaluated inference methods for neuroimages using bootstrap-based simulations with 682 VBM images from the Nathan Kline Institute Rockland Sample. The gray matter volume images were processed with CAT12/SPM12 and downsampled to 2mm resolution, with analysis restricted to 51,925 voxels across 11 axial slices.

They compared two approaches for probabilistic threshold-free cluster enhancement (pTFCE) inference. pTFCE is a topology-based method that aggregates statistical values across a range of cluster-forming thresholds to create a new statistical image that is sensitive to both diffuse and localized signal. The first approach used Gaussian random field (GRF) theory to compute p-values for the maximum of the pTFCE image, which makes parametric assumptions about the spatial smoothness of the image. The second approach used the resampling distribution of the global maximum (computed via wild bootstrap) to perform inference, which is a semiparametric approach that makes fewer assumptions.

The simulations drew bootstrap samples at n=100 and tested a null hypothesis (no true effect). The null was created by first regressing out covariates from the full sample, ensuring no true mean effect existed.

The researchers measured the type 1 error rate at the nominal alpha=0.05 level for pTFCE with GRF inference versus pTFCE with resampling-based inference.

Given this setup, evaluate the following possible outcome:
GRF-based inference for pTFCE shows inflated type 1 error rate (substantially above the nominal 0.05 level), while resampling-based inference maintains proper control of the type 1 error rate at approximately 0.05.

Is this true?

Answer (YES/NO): NO